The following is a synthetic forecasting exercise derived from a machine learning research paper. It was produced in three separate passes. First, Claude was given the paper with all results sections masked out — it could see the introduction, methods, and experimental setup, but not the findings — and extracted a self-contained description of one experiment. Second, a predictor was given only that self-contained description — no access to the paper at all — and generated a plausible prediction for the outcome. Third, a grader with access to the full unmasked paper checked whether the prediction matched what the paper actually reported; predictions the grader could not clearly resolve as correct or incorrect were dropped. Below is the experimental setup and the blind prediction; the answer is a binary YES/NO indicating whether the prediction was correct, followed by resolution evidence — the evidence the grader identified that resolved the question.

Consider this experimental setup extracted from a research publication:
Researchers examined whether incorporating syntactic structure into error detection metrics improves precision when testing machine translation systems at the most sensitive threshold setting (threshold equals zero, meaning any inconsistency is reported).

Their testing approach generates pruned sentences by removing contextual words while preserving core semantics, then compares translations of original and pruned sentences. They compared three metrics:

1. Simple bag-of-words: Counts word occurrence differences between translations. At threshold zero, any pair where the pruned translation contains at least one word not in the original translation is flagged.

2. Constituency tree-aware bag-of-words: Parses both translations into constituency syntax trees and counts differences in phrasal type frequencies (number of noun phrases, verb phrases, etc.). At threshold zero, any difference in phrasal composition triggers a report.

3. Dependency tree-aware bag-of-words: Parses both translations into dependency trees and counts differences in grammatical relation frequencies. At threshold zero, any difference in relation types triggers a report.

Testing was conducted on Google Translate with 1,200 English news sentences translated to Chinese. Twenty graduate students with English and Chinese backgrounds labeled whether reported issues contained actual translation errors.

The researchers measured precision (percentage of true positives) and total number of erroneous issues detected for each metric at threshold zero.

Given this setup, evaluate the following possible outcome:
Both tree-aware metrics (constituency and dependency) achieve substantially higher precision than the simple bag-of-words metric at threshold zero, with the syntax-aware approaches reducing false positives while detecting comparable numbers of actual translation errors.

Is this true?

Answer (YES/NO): NO